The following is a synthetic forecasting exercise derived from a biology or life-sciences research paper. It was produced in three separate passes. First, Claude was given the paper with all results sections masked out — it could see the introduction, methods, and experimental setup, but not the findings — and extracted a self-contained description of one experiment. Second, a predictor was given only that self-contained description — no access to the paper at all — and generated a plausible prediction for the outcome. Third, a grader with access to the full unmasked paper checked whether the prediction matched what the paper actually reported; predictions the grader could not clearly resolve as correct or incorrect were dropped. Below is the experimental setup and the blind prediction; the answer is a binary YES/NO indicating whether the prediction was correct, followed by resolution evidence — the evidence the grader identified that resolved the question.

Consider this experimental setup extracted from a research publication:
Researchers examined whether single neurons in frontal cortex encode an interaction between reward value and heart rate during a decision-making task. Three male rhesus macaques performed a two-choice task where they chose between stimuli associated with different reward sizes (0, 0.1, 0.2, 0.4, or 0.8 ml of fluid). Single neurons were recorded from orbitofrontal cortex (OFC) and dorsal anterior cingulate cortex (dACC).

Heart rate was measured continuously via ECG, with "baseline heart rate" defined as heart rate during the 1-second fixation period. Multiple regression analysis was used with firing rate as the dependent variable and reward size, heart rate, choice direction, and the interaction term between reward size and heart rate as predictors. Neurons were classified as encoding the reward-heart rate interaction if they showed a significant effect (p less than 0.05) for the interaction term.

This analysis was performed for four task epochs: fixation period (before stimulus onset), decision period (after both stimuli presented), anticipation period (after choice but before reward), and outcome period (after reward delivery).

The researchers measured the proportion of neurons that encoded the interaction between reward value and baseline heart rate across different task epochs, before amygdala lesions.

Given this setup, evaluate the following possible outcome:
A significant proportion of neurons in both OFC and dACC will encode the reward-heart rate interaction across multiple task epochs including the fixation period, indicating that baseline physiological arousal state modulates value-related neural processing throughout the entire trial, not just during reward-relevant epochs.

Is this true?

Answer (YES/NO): NO